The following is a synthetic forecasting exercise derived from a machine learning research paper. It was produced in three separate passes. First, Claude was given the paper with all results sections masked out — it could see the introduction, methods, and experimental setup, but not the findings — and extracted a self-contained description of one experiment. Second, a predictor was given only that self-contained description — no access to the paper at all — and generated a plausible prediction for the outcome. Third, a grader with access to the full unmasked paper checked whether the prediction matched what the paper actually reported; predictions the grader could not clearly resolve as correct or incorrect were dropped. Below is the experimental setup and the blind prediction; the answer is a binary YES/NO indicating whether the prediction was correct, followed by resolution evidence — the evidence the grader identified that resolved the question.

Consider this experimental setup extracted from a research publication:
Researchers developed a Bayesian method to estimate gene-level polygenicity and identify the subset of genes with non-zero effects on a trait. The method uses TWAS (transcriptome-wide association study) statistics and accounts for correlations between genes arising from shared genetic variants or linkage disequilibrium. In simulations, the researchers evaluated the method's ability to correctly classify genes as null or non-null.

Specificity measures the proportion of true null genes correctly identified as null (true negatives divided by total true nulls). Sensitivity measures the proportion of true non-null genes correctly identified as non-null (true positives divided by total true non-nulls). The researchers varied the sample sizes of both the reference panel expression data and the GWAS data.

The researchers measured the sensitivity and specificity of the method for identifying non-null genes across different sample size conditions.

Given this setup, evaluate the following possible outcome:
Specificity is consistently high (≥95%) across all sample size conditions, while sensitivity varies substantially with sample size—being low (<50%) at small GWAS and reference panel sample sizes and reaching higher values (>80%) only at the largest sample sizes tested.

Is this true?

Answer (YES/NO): NO